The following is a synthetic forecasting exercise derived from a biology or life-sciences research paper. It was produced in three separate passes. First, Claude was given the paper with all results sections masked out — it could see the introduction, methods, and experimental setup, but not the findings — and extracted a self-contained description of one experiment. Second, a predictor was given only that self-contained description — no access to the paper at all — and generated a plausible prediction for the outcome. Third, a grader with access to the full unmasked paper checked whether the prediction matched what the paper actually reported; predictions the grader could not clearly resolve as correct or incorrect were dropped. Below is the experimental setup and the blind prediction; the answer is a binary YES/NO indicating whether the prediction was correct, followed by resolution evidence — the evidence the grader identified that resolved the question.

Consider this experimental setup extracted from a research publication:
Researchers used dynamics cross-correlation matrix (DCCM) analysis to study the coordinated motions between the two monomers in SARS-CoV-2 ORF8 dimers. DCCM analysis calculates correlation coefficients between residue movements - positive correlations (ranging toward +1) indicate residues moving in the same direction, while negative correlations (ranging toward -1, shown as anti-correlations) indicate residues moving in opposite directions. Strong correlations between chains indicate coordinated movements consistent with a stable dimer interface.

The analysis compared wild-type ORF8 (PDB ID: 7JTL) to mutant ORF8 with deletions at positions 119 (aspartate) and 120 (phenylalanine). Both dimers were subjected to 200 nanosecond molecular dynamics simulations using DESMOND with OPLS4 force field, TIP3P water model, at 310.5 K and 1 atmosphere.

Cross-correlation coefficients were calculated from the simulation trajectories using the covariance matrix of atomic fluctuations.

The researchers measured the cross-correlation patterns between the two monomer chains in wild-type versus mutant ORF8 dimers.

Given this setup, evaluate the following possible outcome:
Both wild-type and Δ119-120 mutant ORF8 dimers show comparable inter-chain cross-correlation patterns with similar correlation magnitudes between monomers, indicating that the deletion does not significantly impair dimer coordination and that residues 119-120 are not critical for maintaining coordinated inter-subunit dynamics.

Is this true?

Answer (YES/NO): NO